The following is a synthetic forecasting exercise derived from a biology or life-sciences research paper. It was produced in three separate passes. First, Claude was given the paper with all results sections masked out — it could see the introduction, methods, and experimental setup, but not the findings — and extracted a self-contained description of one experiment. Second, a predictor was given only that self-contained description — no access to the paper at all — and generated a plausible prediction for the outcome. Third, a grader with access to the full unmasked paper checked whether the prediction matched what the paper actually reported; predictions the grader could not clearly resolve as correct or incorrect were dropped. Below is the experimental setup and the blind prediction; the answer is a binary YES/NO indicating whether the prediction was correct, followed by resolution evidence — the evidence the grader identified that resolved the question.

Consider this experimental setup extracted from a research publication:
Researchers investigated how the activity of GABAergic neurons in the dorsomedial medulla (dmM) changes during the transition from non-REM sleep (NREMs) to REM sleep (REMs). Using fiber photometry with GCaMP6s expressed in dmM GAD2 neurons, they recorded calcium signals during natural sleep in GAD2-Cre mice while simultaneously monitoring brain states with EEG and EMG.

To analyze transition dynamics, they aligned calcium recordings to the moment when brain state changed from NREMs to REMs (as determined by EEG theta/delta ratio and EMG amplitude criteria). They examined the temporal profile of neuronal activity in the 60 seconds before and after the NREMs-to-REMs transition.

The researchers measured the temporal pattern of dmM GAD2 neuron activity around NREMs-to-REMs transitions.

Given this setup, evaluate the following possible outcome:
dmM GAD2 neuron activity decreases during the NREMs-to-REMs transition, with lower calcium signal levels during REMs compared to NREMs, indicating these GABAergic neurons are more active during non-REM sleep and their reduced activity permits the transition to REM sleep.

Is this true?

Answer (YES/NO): NO